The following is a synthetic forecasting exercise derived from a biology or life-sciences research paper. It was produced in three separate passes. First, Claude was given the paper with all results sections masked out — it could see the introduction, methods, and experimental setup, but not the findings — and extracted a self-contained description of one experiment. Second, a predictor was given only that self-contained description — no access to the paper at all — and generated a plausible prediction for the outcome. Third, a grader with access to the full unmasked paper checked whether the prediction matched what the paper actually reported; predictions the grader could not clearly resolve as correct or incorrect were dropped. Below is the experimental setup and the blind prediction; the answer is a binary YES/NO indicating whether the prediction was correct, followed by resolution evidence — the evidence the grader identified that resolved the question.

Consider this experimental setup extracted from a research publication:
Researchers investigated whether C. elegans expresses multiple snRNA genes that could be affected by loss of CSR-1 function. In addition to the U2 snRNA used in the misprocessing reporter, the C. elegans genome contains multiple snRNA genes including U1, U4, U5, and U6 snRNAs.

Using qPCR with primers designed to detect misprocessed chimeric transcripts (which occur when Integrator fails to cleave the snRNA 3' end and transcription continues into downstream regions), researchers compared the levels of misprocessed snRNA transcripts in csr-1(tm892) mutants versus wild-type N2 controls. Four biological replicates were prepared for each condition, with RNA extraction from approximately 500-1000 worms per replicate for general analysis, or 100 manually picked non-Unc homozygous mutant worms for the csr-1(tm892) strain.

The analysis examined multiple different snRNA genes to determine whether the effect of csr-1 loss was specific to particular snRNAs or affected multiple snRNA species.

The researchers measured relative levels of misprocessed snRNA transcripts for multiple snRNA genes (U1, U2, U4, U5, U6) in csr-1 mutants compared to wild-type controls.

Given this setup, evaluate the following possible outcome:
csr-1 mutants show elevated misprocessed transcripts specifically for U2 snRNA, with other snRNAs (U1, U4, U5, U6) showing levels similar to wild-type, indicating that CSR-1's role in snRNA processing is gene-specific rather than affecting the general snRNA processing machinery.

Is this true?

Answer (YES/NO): NO